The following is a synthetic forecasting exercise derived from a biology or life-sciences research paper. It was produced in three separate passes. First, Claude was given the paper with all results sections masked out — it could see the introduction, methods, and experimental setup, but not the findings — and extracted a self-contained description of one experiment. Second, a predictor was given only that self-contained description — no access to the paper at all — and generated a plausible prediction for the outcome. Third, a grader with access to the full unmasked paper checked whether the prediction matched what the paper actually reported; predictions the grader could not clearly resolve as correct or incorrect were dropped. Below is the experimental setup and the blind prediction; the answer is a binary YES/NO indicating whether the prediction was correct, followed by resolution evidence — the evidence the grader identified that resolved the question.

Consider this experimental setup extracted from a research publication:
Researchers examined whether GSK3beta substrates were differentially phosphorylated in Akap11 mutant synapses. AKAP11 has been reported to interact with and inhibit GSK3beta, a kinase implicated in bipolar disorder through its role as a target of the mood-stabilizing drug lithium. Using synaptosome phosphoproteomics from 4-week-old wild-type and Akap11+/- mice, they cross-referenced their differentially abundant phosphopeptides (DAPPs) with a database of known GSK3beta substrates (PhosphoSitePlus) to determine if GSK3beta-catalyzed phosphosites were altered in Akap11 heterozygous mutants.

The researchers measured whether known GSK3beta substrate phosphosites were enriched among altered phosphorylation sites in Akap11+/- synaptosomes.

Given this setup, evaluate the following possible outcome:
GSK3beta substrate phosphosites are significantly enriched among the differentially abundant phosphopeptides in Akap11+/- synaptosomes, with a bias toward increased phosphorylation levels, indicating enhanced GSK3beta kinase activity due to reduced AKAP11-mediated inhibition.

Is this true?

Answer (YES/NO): NO